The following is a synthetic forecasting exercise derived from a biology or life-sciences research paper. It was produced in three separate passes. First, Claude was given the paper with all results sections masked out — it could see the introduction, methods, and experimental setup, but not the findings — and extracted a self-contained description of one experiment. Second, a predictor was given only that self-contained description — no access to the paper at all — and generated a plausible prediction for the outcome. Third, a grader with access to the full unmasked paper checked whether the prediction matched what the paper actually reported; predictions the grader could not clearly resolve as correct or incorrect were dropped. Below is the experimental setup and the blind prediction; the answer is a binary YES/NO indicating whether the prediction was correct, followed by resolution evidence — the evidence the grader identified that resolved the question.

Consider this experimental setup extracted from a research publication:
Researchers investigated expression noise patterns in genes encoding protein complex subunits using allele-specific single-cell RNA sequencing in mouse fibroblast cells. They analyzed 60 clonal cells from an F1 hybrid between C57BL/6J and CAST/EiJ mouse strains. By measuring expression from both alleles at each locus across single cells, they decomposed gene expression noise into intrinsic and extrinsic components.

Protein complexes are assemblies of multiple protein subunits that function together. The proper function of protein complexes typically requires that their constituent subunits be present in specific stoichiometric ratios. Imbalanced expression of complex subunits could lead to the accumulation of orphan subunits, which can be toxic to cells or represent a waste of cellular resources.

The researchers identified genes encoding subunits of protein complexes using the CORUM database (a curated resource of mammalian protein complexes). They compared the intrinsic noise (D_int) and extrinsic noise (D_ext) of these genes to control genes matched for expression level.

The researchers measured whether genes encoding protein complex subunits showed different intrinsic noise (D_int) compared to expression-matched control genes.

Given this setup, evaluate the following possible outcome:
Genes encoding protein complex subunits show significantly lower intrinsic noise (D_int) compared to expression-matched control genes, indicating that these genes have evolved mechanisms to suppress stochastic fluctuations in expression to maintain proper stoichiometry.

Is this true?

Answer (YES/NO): YES